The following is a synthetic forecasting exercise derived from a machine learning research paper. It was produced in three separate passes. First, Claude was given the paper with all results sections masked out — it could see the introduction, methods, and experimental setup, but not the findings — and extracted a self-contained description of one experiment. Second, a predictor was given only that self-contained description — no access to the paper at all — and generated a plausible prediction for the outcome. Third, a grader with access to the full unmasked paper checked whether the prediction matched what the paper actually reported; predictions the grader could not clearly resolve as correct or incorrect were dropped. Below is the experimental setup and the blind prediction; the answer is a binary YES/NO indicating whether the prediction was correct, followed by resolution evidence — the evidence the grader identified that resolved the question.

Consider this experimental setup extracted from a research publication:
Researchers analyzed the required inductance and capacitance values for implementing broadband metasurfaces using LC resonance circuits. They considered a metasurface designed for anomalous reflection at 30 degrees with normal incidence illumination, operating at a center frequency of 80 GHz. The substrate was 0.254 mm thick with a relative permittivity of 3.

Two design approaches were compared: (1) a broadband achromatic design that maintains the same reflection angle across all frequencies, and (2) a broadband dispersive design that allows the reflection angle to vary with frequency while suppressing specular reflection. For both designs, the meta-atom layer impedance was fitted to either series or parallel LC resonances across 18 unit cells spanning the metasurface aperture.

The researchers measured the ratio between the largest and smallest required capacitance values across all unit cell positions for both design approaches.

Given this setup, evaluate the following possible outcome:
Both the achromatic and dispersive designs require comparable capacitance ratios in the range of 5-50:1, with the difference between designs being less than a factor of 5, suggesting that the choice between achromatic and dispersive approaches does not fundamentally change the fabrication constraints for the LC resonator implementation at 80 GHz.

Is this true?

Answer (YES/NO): NO